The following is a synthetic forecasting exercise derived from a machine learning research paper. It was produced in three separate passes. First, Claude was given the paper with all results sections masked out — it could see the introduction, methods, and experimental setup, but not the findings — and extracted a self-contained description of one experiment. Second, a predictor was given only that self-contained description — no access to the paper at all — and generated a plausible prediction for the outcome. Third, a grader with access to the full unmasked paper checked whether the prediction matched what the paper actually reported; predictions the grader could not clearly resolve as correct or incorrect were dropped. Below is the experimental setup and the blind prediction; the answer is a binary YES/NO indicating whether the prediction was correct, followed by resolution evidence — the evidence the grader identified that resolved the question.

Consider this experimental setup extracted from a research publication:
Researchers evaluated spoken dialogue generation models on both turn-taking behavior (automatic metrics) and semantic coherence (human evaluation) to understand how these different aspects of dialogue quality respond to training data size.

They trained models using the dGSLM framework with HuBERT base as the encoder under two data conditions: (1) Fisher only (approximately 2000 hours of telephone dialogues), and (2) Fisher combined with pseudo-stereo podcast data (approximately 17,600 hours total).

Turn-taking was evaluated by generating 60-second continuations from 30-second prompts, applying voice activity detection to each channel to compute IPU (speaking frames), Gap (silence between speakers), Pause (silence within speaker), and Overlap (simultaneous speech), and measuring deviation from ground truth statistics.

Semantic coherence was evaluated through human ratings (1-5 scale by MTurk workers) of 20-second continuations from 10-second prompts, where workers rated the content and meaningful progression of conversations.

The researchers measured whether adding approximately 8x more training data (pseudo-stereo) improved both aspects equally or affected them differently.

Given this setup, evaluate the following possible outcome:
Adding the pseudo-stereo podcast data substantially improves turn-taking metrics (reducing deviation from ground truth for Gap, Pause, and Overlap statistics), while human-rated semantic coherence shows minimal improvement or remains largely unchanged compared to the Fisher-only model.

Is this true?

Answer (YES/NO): NO